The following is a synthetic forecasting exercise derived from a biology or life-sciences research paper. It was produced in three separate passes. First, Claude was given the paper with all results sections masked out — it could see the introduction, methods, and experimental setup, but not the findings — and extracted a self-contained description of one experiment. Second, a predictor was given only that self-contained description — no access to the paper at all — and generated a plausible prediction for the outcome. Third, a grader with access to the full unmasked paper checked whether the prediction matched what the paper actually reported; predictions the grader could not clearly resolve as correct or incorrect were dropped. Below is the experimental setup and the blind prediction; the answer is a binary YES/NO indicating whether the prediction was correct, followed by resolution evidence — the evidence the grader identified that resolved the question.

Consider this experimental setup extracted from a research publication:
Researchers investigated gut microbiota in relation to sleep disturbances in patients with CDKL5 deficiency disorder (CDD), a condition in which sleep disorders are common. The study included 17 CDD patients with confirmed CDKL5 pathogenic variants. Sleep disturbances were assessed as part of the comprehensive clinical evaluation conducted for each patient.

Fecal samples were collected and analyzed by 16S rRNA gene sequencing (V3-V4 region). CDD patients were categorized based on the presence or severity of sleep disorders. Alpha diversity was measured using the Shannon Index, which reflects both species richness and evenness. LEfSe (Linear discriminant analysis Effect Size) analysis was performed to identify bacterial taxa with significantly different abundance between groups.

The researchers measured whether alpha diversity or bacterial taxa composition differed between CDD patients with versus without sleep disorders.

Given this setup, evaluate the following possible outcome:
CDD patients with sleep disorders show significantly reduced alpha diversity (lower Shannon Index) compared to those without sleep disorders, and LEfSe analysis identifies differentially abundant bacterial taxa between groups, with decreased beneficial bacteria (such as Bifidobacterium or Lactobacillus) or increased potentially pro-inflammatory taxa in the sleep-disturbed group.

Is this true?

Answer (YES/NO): NO